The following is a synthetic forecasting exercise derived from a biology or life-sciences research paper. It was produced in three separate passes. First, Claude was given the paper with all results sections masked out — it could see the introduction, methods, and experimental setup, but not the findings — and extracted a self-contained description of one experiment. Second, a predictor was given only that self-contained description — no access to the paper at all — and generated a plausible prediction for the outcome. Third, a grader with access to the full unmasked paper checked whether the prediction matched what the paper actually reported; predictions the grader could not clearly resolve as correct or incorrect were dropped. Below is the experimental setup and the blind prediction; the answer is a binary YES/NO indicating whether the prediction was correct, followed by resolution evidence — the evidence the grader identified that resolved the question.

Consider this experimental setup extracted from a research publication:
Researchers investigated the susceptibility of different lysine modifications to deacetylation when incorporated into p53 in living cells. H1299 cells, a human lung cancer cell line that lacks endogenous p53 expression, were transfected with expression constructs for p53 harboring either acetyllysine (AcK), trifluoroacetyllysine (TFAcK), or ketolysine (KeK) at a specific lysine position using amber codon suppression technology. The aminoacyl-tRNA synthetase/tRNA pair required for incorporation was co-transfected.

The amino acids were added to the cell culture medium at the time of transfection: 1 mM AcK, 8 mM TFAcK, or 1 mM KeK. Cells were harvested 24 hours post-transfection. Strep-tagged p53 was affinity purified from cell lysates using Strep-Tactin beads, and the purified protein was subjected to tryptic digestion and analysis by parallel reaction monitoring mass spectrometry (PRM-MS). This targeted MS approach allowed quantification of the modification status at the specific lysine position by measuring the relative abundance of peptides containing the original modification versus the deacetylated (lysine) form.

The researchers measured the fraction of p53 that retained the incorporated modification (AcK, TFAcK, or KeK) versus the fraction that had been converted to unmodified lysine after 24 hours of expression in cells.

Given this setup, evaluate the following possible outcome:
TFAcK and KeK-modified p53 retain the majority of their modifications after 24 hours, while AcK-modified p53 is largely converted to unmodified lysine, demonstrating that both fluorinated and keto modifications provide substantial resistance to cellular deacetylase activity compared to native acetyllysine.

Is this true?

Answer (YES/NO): NO